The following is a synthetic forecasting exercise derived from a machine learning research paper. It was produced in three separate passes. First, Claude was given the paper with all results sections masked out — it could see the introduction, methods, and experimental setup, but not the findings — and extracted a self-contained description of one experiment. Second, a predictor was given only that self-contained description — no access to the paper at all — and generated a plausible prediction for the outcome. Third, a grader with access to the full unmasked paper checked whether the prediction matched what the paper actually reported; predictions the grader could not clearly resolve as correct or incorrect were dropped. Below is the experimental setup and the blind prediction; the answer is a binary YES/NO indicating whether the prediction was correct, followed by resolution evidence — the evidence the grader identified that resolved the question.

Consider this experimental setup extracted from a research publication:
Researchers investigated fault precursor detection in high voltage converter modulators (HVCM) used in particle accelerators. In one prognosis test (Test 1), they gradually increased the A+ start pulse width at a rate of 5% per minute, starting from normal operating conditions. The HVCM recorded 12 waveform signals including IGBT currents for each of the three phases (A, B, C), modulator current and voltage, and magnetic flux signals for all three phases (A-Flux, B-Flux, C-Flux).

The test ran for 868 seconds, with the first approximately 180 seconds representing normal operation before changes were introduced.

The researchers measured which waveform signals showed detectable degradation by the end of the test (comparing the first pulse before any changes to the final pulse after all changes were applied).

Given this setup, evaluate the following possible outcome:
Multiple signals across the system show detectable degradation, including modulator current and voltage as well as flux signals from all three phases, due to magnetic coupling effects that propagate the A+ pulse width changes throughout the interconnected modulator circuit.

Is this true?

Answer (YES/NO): NO